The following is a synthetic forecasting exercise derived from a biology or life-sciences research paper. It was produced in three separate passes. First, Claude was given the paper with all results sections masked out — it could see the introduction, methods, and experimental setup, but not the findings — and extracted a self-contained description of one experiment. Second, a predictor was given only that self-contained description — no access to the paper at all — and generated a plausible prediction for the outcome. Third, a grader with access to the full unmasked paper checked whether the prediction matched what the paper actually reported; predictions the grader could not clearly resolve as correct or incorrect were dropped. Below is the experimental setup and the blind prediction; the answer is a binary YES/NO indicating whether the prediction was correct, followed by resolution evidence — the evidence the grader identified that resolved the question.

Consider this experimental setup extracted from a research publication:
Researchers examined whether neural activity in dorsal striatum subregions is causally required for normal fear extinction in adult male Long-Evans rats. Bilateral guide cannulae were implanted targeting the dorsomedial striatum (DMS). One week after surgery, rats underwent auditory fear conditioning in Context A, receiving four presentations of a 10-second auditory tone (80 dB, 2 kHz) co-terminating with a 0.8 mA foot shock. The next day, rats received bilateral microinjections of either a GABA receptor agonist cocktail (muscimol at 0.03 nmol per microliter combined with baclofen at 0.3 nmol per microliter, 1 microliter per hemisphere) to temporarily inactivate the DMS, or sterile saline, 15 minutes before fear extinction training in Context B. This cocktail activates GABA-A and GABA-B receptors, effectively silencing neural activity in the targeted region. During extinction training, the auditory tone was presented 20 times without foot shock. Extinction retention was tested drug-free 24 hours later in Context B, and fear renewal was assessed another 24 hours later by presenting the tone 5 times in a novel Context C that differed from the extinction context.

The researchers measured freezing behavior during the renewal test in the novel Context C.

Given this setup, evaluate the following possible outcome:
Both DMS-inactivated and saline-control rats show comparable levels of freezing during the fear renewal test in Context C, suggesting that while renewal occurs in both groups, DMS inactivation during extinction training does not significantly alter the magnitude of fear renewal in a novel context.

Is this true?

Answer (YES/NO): NO